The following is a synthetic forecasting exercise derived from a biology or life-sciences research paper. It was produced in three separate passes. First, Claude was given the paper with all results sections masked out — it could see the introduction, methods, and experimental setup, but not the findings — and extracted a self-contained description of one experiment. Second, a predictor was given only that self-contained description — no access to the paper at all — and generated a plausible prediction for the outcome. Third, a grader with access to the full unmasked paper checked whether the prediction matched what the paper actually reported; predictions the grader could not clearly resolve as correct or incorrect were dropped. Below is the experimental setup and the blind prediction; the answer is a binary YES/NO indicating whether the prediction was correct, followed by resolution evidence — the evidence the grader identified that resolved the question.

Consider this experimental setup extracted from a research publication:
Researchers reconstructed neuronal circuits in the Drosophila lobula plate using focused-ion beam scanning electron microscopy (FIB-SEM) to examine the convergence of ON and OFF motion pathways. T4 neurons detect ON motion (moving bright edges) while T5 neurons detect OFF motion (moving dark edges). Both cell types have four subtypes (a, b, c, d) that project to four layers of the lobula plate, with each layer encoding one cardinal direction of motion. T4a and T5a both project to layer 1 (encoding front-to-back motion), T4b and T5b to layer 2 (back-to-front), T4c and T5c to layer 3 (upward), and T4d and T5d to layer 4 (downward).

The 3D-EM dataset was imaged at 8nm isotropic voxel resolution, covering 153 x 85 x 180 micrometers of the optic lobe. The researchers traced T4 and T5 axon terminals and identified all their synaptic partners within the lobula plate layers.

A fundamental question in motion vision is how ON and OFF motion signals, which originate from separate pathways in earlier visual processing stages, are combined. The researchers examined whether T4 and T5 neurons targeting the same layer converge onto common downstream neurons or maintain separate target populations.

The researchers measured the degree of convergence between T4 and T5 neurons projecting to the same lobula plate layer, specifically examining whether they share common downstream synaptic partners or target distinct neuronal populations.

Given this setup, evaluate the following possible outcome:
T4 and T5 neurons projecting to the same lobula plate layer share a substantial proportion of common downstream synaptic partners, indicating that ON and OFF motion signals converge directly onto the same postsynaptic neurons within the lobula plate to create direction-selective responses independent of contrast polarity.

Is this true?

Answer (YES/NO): YES